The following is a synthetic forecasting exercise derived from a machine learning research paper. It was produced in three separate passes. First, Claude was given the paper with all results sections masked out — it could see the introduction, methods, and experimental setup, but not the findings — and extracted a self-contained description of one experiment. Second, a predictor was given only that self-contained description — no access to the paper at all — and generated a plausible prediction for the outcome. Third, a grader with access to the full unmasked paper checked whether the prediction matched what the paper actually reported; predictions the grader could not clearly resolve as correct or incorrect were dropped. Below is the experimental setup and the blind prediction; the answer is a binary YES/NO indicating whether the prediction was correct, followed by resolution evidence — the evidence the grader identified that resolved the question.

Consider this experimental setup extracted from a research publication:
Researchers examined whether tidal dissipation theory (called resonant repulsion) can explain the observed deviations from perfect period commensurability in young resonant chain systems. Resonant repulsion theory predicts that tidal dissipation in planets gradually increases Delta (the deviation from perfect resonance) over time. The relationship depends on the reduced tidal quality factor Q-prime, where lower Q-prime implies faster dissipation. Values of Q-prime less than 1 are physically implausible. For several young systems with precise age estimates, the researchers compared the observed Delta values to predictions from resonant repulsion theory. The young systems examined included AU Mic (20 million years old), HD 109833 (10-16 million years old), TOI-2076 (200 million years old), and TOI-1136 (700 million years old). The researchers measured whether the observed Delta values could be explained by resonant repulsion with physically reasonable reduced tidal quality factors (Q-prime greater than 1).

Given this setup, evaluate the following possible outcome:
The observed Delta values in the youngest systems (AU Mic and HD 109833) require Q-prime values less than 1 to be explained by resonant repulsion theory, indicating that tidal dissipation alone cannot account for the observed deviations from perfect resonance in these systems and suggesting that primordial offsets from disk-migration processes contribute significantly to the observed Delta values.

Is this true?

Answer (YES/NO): NO